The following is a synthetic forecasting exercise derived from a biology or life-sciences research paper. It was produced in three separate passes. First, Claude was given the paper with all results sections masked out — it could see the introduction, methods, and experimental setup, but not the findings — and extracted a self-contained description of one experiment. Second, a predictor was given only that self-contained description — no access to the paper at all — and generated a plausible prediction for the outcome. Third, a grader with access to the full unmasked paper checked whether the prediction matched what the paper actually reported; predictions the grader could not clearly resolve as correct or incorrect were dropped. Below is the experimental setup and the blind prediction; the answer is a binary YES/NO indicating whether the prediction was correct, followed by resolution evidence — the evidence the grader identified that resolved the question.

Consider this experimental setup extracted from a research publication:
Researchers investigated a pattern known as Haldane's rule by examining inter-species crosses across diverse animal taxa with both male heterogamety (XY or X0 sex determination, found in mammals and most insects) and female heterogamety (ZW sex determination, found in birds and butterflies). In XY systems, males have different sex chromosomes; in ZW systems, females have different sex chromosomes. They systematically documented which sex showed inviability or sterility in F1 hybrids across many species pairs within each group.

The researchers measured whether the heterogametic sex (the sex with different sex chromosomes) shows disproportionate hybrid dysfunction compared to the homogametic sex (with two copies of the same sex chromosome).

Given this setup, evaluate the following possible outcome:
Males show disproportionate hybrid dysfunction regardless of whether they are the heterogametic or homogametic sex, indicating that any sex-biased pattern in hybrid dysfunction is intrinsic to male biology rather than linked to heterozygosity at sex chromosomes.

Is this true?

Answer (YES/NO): NO